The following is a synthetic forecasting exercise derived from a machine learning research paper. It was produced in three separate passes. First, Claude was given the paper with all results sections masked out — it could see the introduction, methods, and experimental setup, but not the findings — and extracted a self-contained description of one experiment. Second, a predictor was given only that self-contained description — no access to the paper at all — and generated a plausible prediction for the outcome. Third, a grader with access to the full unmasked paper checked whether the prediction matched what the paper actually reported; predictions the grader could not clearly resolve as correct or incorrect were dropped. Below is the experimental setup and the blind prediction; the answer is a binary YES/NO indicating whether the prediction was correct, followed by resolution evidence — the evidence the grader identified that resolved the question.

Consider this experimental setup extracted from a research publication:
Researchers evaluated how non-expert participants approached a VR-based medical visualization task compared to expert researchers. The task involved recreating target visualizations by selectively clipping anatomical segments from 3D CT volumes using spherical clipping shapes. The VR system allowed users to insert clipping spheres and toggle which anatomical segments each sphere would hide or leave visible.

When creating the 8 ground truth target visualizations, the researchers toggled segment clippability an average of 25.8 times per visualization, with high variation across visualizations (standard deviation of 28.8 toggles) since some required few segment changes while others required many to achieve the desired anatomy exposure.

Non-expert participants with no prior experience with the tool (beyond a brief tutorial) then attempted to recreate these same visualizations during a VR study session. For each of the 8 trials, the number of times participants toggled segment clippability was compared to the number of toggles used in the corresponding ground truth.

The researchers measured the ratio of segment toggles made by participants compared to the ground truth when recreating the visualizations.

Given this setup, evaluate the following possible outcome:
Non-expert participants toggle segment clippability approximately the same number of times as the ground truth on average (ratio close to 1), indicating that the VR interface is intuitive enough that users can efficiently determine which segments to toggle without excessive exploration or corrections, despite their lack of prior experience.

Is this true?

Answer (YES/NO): YES